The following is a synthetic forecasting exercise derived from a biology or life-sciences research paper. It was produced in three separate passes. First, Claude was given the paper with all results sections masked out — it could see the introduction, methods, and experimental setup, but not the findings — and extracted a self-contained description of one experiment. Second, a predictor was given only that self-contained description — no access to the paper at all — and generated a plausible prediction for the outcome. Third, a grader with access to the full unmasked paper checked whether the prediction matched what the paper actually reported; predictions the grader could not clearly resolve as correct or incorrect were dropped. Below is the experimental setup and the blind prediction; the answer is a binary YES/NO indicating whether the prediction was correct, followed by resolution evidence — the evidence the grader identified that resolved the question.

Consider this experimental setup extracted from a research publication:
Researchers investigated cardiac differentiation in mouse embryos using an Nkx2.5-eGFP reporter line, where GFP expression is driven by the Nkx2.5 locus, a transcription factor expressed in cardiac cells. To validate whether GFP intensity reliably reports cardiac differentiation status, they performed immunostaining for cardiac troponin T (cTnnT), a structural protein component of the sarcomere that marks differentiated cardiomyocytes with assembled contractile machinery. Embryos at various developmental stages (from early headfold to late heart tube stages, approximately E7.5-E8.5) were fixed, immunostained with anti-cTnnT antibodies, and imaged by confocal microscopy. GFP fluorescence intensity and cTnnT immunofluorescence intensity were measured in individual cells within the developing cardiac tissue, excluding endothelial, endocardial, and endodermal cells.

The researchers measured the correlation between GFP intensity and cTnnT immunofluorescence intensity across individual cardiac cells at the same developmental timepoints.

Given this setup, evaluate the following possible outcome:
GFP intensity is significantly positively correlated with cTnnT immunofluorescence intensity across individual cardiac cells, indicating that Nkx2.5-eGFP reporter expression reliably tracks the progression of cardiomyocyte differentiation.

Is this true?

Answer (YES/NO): YES